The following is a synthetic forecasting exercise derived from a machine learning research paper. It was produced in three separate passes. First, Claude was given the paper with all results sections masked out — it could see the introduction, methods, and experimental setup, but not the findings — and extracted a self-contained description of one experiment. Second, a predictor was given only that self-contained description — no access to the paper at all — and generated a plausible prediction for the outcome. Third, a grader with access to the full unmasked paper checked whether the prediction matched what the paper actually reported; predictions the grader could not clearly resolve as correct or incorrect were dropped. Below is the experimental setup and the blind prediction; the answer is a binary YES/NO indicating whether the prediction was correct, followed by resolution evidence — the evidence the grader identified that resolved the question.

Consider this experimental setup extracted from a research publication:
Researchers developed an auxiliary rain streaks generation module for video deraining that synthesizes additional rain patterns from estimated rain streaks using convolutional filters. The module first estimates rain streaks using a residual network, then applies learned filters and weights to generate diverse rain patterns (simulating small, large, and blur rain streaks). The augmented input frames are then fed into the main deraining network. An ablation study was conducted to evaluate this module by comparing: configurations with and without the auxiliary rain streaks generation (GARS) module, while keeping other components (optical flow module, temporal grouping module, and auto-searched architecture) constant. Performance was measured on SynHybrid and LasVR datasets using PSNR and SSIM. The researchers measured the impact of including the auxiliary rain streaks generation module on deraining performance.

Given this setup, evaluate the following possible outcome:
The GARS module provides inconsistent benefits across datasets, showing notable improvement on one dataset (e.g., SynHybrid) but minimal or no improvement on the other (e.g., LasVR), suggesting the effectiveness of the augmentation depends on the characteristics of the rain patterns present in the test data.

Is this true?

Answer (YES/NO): NO